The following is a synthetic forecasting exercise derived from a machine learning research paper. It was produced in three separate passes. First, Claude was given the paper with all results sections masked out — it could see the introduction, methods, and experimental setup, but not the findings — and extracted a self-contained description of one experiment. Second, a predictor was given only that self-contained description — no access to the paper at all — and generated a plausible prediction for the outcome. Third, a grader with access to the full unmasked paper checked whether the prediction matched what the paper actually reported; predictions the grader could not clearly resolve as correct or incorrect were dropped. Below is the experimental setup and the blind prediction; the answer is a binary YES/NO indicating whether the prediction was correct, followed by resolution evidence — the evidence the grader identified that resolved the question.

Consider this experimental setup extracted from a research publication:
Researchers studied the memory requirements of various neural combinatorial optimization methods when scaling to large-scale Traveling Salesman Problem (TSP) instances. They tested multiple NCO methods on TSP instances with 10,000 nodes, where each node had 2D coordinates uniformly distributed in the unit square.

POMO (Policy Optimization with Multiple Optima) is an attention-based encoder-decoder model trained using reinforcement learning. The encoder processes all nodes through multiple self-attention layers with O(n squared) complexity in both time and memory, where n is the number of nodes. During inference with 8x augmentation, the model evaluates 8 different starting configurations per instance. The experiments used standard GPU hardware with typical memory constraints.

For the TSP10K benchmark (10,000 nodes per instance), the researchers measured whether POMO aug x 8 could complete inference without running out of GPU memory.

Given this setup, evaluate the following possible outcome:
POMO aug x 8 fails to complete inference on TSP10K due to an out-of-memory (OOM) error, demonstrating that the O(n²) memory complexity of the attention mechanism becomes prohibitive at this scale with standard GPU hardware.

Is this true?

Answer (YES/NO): YES